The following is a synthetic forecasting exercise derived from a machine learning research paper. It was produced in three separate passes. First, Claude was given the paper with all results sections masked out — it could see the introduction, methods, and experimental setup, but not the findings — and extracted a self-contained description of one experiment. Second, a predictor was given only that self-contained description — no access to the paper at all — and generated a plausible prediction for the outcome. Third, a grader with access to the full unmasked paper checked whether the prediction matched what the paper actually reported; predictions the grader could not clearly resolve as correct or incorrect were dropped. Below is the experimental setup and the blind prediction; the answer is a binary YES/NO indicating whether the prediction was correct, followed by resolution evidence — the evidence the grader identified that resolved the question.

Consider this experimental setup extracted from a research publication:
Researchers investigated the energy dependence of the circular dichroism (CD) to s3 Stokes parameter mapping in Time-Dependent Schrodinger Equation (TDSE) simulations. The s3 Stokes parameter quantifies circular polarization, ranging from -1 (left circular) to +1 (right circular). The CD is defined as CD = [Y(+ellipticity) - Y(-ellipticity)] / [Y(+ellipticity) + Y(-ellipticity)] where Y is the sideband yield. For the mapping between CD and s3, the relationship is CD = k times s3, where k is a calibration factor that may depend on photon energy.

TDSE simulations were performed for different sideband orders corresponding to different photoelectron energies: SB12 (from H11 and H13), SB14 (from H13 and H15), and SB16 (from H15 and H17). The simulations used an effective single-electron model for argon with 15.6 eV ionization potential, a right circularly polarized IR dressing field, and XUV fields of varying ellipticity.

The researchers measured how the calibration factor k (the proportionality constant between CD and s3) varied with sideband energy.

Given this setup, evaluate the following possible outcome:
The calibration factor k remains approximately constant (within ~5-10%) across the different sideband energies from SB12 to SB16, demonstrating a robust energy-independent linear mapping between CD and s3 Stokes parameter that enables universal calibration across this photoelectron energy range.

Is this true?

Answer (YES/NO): NO